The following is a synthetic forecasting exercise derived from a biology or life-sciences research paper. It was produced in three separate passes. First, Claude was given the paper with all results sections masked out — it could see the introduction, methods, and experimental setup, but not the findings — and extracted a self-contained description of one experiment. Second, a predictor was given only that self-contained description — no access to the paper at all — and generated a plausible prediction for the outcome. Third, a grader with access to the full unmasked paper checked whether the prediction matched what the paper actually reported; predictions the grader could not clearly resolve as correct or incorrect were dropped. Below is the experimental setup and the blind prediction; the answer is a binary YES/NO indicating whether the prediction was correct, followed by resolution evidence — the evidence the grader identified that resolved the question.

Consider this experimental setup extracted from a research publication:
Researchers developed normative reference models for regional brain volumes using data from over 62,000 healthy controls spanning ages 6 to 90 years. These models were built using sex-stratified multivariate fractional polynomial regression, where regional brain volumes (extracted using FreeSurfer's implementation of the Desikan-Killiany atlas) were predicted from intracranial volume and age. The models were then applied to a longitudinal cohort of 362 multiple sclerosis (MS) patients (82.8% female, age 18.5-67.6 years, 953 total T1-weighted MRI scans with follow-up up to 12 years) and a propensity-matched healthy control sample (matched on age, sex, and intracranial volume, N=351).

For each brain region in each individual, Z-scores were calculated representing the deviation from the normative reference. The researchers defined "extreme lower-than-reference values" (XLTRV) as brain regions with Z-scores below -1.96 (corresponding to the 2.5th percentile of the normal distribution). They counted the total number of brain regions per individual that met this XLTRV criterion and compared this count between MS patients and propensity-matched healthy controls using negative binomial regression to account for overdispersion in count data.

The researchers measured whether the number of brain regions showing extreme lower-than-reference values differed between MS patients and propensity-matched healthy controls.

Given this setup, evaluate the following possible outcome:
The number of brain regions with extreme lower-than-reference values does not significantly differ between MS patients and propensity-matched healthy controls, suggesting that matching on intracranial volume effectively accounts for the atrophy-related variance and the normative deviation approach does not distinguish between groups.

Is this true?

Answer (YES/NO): NO